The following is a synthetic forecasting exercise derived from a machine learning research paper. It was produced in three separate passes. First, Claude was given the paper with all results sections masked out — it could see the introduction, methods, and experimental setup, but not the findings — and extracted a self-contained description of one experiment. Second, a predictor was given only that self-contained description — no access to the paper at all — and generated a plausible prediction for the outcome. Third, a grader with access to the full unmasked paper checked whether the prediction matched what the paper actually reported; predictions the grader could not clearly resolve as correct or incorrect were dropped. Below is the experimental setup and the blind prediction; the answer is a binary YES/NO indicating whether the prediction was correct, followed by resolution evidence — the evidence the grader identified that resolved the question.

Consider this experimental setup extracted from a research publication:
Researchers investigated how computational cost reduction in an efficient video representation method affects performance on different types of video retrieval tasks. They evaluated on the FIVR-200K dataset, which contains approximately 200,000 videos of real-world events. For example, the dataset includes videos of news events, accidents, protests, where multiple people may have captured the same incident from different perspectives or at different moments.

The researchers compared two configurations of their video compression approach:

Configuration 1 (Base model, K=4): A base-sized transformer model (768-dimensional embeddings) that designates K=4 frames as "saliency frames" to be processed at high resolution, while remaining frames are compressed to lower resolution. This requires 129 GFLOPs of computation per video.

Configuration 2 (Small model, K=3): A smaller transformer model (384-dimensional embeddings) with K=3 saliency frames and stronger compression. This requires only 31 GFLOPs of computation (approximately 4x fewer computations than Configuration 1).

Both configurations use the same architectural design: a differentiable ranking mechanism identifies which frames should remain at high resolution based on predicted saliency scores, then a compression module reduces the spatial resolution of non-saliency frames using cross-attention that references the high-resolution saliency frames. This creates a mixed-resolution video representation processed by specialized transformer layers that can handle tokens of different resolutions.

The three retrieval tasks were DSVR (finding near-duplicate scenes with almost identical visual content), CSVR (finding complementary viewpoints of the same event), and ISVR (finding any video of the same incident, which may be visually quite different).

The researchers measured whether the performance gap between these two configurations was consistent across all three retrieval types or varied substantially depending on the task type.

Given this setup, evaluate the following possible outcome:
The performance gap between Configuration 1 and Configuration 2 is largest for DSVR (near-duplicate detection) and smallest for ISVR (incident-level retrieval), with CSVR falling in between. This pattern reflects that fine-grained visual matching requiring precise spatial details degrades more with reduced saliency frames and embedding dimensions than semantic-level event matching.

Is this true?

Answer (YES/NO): NO